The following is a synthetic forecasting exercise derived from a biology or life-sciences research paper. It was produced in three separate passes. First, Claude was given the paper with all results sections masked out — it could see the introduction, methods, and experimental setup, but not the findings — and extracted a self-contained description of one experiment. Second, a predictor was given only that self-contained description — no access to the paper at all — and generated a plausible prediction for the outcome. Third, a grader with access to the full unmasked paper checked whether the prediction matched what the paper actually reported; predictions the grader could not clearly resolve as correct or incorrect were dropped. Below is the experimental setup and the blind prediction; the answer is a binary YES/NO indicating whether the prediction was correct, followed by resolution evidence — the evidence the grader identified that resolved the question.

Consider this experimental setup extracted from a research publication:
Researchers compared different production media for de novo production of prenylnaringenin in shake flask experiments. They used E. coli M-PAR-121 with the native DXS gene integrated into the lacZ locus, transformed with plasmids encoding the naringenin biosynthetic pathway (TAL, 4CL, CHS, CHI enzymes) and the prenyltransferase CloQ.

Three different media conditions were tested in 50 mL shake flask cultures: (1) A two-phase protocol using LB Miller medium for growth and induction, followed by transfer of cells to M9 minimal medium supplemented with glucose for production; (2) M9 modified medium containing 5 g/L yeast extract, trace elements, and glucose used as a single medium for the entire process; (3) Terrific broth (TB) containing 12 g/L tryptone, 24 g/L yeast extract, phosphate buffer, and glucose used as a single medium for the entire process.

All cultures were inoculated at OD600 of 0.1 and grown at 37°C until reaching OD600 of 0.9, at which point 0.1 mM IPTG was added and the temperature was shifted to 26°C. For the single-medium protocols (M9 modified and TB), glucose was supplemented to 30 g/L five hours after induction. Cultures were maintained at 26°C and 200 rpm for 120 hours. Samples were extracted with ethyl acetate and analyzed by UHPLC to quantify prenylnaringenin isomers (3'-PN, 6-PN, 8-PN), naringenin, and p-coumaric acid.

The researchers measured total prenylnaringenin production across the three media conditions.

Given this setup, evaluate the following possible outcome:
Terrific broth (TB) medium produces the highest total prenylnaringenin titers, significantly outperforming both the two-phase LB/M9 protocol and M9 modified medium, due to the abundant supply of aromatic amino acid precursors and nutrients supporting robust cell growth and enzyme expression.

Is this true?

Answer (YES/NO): YES